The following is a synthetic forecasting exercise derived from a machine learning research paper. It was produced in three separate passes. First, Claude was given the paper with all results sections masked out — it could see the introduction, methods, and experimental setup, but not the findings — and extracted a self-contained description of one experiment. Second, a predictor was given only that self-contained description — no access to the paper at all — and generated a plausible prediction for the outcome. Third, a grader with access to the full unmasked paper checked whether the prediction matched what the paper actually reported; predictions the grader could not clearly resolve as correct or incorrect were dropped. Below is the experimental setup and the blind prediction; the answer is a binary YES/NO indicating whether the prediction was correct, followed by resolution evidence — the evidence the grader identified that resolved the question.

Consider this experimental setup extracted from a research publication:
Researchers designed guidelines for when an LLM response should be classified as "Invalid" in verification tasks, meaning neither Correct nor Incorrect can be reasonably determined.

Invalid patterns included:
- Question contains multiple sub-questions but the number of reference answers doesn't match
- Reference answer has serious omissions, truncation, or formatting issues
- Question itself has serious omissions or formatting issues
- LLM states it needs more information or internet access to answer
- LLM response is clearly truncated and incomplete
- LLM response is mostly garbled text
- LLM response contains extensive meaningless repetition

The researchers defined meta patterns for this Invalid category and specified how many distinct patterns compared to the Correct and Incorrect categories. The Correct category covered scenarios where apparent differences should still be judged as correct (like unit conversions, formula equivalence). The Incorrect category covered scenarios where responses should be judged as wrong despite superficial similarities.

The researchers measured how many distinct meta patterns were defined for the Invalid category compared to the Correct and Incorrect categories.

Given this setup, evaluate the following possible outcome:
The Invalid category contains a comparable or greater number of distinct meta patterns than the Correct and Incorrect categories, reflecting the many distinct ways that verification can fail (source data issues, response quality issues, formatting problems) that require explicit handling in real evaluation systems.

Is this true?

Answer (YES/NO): NO